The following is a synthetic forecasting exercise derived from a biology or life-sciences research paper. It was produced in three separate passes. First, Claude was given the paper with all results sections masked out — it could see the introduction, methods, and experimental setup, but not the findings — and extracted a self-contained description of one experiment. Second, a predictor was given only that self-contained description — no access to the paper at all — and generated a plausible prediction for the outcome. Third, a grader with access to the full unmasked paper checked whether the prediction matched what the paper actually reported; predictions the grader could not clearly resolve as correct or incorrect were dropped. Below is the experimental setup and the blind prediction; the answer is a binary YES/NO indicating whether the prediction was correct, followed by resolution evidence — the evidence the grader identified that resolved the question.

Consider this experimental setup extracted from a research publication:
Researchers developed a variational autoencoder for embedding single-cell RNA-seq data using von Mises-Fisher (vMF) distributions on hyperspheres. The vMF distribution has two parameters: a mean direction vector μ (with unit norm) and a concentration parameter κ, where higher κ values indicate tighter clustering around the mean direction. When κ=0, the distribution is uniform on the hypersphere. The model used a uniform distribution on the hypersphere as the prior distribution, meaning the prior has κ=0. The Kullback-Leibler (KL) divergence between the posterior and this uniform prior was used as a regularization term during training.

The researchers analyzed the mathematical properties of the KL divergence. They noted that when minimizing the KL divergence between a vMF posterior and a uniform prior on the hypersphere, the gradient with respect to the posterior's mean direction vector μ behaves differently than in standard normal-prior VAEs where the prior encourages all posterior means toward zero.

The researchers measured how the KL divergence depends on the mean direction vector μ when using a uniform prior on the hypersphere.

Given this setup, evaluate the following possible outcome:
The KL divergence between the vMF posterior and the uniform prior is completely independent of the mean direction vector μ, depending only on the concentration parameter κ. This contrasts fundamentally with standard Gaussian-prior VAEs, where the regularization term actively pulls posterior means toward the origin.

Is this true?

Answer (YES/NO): YES